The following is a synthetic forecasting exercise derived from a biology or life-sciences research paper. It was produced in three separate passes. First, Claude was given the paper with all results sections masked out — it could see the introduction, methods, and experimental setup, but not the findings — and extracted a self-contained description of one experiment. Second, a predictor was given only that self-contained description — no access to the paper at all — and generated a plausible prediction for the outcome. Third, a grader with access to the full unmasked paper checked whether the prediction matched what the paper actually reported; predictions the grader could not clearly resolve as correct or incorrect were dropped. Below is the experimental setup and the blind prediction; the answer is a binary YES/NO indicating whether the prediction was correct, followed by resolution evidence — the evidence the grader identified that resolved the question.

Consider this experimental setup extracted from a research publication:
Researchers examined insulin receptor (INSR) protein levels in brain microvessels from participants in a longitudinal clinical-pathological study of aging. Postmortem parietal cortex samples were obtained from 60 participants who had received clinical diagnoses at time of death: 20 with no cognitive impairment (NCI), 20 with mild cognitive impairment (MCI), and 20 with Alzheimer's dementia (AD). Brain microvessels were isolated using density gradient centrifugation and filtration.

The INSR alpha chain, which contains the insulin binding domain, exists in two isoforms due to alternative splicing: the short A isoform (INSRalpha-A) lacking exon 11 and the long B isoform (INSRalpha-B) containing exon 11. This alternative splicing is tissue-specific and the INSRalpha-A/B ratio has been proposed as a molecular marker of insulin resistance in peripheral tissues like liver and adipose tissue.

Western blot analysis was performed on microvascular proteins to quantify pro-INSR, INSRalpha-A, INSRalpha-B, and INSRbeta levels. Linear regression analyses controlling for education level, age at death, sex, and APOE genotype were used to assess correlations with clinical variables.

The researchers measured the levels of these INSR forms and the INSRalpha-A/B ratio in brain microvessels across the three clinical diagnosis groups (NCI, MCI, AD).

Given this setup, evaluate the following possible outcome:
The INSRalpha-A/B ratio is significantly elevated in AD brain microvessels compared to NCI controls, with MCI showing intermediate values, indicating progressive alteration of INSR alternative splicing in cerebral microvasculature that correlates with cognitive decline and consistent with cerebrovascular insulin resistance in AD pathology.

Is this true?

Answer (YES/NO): NO